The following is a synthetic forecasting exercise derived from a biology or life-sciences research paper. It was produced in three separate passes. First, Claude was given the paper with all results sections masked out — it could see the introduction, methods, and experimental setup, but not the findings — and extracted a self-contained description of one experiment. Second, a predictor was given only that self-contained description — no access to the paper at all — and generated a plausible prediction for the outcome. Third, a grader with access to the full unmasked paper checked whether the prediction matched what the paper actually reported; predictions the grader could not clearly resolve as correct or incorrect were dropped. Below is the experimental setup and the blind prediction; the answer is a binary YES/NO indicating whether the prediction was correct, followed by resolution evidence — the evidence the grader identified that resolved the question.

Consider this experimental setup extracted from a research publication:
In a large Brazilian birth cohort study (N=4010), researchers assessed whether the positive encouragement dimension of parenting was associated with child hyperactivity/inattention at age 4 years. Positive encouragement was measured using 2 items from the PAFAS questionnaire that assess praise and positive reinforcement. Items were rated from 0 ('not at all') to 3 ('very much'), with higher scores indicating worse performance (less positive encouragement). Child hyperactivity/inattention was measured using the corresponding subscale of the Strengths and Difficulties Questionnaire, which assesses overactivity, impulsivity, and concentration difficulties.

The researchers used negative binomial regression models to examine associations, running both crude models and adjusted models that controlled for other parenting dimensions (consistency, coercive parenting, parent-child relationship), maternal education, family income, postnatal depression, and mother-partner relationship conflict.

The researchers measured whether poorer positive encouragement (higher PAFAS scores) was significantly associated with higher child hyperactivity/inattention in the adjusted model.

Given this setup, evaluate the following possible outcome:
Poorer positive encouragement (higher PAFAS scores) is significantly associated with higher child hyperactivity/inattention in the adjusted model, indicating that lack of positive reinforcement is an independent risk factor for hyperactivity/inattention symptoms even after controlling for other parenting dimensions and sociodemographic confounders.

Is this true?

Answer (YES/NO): NO